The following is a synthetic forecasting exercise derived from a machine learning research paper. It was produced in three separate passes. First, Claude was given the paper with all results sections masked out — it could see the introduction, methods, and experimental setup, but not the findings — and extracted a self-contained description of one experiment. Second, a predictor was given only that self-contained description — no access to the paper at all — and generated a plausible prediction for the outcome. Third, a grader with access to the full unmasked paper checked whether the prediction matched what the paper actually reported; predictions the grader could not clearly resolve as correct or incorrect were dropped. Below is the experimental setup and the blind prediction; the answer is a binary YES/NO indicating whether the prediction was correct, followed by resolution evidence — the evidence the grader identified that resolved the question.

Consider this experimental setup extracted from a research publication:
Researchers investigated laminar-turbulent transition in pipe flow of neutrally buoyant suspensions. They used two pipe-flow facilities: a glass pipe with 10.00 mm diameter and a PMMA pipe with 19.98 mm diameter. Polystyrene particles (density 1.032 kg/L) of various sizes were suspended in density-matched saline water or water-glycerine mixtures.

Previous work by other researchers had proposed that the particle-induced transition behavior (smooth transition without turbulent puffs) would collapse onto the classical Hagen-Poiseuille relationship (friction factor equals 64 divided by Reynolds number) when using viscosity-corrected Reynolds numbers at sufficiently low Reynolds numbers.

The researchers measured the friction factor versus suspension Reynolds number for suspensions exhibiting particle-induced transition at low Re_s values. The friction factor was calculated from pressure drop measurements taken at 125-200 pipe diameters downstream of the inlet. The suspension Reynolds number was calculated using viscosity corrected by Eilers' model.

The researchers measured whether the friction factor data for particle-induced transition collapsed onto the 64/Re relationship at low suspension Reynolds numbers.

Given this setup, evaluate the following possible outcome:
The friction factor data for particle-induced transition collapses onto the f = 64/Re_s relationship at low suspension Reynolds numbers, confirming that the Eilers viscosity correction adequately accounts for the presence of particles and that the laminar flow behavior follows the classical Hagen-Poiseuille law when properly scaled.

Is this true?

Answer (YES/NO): YES